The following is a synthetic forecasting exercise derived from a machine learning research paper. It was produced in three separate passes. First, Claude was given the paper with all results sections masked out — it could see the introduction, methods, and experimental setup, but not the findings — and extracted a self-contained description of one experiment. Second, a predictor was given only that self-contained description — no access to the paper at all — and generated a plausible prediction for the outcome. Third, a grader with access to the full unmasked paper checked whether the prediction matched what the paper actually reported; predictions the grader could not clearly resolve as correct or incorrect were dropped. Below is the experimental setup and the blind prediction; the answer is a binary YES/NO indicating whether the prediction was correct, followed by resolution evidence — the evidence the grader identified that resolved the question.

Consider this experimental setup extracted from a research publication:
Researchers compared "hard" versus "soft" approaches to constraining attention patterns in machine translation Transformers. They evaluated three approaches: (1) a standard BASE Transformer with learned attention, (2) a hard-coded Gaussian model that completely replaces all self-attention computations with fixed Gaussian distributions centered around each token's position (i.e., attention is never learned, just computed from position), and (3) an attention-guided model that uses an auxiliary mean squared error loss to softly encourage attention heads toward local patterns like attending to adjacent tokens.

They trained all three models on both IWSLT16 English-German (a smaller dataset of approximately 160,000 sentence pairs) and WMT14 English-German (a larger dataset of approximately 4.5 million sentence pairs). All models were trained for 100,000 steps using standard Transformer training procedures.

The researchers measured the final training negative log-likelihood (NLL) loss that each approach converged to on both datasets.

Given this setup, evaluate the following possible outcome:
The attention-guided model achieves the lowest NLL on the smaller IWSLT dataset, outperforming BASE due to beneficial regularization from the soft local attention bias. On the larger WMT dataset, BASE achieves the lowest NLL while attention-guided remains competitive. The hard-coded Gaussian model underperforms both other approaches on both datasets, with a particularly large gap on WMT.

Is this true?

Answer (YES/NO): NO